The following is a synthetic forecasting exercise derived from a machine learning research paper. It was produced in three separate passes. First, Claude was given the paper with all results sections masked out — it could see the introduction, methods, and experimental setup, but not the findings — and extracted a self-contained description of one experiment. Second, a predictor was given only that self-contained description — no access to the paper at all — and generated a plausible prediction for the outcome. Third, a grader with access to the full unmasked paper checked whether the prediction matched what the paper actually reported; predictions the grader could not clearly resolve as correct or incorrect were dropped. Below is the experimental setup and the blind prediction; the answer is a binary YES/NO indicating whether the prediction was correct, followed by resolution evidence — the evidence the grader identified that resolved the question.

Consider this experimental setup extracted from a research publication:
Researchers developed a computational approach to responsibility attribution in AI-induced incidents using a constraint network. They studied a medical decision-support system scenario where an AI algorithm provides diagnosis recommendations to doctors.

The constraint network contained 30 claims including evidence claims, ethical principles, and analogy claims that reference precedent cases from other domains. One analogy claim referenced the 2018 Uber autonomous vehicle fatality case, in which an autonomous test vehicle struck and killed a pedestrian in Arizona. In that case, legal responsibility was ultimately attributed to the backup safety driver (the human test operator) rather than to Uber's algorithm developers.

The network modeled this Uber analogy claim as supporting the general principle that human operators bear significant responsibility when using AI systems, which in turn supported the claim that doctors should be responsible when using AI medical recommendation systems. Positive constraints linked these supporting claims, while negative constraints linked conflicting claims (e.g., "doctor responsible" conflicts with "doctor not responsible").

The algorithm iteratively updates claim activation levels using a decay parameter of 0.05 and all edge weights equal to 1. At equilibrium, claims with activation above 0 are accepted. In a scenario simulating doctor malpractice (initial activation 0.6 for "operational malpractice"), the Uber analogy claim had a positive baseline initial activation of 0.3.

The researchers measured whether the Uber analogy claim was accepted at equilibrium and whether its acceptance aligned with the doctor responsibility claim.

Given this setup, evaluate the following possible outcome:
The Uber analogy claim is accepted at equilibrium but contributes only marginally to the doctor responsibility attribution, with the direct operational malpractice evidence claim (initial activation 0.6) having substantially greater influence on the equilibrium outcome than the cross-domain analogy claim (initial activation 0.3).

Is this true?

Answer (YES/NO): NO